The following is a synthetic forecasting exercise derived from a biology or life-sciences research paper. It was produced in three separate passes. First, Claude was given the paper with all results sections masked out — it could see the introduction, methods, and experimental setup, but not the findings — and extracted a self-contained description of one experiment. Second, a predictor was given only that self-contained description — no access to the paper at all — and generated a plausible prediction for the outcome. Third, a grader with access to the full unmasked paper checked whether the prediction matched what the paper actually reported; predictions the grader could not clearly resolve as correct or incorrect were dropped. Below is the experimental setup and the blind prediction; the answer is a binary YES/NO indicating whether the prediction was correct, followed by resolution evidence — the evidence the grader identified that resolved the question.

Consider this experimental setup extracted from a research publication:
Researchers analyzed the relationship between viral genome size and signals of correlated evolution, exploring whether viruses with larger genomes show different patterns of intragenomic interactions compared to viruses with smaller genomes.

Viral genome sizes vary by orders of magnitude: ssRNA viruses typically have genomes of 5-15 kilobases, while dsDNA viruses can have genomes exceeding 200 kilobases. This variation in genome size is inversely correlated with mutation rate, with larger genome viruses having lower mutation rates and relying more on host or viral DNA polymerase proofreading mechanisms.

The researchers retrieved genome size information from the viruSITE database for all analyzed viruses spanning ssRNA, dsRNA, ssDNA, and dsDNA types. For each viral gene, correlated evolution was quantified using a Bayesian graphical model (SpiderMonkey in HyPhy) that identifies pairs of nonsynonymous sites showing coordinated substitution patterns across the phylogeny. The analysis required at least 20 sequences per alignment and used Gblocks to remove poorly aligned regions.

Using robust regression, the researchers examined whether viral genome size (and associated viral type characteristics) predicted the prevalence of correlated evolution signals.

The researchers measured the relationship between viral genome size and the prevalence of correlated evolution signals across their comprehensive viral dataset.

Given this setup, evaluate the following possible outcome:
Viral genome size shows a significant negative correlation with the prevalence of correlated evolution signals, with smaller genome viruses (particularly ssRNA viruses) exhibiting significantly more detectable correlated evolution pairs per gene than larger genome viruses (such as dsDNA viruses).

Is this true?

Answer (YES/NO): NO